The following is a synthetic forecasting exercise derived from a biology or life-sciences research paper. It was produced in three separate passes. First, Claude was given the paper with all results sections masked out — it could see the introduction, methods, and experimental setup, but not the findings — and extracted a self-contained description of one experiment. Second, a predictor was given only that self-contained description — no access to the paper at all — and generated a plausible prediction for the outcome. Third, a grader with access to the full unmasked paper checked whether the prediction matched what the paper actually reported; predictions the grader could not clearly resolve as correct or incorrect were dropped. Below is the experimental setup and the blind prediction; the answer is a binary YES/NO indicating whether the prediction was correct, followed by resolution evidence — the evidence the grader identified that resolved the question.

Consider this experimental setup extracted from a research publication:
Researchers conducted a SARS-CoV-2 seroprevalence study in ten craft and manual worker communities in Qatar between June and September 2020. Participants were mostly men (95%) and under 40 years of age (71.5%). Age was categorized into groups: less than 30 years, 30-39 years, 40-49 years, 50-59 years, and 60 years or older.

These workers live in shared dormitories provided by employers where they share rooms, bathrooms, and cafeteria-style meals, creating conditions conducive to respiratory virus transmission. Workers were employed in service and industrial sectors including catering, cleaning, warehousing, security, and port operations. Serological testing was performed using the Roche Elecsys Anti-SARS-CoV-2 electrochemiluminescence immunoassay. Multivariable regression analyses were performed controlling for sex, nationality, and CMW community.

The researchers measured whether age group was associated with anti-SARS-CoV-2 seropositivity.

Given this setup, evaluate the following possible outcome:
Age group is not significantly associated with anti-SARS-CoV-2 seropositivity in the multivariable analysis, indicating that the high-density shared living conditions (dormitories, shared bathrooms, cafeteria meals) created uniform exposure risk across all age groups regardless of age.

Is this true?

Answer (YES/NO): YES